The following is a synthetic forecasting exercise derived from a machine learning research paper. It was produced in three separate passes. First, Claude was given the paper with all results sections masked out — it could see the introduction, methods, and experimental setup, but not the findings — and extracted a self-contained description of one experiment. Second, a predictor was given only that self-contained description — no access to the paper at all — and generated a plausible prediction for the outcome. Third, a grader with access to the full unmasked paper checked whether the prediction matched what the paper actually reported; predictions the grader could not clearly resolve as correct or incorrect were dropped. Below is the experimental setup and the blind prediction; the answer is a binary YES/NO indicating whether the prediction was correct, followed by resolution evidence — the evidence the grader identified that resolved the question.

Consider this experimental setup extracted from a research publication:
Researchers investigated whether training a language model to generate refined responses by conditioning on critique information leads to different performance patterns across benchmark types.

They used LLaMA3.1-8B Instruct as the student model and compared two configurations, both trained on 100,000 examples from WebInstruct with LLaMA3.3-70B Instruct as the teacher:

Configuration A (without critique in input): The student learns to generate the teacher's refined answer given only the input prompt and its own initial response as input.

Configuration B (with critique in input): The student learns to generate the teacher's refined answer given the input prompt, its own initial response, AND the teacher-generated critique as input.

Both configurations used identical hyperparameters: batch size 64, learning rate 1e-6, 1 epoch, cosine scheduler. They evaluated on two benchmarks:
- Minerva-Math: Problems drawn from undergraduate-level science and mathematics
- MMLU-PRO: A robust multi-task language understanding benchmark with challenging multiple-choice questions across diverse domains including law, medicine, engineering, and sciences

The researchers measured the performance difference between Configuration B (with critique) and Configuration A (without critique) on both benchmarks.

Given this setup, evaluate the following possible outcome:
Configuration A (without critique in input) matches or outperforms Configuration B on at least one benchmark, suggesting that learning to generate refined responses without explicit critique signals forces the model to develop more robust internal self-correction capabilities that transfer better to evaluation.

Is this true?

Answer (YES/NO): NO